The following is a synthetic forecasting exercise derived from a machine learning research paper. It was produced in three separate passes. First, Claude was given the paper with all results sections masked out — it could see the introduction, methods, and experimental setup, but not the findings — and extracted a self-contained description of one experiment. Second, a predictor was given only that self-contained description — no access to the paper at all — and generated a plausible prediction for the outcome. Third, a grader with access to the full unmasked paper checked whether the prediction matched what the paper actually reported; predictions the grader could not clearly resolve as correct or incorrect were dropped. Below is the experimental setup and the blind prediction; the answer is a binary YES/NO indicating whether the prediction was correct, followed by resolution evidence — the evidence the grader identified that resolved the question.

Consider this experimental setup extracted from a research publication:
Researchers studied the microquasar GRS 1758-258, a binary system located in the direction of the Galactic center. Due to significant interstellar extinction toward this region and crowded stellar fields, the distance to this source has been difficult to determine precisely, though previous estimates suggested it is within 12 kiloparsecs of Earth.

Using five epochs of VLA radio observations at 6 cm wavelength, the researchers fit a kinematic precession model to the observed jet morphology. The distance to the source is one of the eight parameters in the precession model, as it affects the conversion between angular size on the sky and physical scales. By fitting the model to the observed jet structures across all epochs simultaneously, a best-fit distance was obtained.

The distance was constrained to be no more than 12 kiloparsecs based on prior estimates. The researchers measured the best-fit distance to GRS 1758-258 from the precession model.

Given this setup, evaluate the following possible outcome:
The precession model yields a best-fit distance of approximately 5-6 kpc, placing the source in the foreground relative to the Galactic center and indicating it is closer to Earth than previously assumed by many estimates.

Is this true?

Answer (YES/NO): NO